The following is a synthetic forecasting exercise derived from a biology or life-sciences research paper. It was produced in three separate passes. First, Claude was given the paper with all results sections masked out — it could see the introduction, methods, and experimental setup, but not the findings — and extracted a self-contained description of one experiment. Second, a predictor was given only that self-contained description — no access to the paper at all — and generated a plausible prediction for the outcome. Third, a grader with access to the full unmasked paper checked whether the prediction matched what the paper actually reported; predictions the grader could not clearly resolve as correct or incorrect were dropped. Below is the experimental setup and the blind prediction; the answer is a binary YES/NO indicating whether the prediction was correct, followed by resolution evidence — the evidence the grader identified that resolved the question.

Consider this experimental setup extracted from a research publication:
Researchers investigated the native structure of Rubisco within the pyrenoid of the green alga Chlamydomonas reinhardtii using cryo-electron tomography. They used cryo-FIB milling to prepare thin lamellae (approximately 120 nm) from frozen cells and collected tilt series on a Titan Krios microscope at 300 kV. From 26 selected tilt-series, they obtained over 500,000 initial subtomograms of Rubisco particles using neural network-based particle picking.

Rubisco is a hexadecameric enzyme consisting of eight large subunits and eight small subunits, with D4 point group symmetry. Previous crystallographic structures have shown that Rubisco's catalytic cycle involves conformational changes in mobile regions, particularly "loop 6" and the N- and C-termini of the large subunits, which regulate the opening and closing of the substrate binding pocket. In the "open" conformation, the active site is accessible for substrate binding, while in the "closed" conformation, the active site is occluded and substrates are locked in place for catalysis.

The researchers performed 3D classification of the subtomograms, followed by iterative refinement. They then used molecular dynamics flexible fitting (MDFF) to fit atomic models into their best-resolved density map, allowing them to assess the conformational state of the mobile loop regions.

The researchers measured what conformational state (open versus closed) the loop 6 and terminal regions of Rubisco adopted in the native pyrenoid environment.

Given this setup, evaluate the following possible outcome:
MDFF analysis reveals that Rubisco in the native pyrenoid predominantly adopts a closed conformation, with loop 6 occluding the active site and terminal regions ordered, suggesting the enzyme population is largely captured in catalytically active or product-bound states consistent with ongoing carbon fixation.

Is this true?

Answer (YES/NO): NO